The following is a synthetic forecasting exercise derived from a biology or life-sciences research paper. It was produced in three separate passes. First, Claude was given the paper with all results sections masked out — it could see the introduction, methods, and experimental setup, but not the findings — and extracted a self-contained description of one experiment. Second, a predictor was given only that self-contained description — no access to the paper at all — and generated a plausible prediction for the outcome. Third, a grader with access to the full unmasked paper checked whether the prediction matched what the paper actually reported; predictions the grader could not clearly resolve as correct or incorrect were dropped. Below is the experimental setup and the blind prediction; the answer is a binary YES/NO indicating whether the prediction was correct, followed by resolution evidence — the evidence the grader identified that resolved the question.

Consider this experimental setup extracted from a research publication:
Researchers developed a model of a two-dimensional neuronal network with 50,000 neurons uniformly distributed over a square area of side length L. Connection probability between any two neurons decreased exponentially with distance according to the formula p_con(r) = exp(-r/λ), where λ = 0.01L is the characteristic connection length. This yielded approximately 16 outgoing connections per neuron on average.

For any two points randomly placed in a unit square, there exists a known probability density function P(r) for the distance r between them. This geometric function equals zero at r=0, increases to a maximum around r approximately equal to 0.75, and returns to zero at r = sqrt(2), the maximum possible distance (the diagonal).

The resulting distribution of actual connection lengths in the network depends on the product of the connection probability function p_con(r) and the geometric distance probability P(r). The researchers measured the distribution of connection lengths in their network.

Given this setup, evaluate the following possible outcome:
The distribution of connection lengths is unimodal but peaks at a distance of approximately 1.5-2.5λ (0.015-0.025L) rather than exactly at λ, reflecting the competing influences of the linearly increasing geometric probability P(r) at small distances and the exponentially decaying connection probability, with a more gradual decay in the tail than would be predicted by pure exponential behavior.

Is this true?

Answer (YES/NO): NO